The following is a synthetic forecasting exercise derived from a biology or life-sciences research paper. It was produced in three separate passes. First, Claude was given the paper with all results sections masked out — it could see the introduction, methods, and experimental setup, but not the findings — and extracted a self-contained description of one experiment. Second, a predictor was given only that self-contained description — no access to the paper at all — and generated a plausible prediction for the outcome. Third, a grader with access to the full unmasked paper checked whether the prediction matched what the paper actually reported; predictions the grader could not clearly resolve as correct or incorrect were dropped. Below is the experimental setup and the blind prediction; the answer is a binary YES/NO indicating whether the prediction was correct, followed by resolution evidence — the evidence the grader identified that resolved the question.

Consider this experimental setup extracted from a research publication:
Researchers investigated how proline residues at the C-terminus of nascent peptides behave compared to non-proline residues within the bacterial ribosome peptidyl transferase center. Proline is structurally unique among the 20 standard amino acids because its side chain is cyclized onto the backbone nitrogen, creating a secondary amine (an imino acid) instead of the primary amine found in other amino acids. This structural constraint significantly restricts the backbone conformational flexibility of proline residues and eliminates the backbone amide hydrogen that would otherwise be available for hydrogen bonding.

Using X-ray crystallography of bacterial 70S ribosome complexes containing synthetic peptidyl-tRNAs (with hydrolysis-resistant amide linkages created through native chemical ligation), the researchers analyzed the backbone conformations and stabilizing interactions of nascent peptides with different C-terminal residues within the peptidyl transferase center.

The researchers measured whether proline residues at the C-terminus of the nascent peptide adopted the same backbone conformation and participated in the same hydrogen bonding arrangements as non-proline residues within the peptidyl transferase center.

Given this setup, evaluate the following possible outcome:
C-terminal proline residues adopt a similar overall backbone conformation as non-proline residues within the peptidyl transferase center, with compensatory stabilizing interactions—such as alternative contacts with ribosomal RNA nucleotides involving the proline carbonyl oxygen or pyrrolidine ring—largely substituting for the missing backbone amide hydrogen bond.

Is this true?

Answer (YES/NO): NO